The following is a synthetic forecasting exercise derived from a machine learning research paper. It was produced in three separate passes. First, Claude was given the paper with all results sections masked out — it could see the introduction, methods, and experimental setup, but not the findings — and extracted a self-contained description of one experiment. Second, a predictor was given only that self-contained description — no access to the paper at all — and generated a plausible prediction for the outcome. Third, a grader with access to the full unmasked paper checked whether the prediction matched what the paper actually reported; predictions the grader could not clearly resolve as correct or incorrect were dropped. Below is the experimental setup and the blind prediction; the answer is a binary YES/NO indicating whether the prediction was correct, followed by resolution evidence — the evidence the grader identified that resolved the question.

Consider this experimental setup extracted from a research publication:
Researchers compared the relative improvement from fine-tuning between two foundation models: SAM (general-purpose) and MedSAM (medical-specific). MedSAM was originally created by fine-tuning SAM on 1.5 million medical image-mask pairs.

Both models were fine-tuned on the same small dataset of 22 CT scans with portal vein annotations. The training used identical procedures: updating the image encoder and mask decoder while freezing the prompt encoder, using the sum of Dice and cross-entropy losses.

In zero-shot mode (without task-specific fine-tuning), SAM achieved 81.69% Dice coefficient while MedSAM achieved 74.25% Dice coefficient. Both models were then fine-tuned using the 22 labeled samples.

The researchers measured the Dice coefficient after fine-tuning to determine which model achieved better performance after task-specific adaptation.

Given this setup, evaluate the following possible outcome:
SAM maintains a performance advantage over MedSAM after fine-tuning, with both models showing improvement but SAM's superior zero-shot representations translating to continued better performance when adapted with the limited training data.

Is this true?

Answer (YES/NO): YES